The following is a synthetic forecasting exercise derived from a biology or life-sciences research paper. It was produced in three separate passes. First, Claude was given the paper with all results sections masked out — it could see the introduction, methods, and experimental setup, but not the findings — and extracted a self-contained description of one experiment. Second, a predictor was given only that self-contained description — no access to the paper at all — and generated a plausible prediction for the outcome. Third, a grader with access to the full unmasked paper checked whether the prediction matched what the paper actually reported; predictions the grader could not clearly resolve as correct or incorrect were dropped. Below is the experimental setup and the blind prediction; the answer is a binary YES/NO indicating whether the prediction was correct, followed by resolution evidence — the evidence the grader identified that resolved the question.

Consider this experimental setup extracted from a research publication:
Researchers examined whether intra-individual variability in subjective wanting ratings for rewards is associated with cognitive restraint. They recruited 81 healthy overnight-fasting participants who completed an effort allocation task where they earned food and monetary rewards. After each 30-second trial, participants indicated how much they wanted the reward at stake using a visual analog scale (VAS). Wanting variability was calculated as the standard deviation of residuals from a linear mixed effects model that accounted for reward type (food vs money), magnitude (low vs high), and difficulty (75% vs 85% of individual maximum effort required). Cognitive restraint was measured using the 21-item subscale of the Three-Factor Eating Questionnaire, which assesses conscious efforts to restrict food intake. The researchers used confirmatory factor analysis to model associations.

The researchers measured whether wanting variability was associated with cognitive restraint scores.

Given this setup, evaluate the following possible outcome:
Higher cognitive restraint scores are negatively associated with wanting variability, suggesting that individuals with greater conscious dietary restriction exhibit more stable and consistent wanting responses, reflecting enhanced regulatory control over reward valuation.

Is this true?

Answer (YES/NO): NO